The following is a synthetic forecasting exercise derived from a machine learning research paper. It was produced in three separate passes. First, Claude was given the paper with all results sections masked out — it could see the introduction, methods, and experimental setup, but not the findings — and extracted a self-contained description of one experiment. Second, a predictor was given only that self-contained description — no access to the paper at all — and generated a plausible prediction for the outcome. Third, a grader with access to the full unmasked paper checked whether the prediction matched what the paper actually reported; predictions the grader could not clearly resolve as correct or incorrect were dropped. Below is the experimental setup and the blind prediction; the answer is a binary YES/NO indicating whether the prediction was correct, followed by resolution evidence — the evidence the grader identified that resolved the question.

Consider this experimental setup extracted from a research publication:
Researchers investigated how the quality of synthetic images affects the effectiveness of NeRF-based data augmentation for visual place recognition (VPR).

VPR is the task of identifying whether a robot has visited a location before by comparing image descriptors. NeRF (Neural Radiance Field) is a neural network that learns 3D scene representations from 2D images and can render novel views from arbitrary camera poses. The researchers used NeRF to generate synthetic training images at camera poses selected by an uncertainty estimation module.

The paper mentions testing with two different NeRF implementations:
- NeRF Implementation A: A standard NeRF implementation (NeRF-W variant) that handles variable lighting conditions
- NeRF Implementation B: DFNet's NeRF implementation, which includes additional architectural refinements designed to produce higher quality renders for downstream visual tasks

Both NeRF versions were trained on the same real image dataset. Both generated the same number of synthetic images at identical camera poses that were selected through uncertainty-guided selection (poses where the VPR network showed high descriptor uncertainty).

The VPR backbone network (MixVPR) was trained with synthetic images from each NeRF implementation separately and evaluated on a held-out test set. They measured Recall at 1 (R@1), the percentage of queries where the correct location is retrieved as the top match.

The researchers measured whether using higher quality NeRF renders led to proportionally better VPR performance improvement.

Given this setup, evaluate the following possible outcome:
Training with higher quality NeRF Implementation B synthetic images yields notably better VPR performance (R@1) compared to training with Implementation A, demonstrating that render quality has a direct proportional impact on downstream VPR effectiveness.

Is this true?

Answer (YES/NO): NO